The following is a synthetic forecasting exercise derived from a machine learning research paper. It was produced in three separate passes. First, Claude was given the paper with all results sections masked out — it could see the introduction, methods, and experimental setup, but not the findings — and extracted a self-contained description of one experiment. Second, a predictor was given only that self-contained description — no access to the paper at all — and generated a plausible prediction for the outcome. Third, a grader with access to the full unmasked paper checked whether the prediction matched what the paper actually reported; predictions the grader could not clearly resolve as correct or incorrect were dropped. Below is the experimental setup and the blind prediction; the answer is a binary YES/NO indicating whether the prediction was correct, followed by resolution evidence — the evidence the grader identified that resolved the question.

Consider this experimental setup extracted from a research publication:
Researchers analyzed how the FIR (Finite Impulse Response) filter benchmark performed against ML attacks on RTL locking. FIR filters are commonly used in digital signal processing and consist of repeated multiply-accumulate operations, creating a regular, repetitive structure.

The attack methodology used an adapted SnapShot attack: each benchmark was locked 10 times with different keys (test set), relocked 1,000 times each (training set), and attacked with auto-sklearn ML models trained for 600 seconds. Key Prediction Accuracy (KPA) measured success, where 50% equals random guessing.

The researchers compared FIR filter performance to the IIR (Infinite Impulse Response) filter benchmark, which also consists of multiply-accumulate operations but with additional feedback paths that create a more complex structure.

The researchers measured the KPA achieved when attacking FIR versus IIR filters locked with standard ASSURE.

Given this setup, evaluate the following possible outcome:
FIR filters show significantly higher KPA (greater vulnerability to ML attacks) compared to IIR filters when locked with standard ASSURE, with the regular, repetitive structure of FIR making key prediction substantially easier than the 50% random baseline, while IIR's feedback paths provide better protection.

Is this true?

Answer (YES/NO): NO